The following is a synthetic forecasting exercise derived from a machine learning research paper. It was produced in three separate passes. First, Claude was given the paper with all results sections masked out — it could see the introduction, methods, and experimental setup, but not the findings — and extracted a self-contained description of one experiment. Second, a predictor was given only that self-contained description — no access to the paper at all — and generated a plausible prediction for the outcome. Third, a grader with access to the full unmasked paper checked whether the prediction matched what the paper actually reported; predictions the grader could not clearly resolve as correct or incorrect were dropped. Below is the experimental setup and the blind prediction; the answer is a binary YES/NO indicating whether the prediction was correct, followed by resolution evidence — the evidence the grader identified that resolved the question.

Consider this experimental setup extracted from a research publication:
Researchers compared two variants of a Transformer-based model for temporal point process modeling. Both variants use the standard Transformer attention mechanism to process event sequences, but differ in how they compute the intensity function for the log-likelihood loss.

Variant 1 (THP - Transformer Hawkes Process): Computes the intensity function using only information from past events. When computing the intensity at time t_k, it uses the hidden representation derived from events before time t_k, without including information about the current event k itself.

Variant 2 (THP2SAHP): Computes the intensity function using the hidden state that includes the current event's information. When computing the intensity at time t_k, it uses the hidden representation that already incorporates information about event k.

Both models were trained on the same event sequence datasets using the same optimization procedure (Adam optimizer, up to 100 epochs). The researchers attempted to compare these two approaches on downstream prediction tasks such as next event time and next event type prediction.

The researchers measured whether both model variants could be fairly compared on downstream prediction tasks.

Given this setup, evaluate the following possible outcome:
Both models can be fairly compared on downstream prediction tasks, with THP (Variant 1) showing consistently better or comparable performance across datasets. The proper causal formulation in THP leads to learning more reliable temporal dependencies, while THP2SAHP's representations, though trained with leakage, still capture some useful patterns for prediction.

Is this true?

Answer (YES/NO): NO